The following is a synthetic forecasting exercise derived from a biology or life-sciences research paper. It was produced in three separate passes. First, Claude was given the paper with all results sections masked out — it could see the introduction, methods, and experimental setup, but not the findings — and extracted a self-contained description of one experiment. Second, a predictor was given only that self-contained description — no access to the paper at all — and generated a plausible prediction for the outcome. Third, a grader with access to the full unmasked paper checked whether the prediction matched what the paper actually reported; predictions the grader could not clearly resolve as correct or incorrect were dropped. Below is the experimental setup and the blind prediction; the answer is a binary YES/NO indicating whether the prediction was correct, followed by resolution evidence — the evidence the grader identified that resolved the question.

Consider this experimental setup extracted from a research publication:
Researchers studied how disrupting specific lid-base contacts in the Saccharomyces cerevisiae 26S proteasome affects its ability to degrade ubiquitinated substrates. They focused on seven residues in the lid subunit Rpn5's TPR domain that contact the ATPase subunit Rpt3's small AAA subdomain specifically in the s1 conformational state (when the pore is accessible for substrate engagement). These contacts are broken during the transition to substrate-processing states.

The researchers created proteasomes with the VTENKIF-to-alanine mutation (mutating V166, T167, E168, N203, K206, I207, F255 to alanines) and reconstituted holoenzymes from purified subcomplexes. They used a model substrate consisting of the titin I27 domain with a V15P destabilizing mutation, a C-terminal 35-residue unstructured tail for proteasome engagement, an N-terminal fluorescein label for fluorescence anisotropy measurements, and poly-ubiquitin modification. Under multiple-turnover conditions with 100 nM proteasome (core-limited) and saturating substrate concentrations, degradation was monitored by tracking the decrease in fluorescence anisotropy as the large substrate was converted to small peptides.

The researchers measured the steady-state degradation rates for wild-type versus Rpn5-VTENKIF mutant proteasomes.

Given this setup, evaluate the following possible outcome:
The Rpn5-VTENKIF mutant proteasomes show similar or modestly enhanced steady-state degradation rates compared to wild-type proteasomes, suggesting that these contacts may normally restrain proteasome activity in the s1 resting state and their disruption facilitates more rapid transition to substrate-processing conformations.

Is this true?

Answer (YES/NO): NO